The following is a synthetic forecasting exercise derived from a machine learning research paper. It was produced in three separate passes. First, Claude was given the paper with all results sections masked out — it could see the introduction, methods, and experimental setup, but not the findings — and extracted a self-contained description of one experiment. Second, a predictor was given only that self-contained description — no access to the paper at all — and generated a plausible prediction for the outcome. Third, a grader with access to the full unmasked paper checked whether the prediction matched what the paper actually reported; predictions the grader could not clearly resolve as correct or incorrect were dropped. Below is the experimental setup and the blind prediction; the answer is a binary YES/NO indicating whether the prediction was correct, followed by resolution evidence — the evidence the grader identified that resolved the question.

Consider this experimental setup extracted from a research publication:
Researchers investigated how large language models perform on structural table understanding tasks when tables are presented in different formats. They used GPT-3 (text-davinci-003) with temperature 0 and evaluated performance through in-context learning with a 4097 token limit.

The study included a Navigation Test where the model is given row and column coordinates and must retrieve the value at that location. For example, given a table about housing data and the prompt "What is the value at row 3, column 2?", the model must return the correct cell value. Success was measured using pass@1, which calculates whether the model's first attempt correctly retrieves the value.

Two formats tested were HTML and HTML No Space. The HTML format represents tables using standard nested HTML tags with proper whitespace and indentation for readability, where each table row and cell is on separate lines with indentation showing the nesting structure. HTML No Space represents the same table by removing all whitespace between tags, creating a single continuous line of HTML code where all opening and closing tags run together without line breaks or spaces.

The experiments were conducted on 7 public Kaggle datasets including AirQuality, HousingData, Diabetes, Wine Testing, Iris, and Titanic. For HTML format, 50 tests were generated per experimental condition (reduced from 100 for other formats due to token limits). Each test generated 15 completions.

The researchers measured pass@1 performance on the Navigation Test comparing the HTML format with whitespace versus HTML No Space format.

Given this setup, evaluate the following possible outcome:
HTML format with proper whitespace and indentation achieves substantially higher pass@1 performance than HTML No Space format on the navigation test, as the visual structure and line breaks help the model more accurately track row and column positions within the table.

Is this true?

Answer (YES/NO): NO